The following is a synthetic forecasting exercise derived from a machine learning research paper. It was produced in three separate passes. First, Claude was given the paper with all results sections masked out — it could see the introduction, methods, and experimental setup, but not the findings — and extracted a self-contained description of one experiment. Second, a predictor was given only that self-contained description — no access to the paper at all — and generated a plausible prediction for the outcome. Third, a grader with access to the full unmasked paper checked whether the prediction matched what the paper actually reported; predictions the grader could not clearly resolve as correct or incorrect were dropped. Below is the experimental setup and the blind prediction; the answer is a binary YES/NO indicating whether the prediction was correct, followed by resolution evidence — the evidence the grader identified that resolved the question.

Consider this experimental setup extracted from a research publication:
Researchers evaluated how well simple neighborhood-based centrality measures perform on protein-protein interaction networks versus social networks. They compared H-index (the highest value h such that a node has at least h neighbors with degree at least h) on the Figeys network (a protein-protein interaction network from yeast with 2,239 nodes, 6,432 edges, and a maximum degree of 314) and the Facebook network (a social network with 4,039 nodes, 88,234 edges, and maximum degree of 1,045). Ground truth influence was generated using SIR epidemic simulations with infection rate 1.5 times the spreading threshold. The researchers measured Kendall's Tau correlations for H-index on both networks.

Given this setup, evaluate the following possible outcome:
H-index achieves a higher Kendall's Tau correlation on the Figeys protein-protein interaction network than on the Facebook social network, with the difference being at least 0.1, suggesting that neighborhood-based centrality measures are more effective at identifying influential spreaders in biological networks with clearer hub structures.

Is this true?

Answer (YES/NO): NO